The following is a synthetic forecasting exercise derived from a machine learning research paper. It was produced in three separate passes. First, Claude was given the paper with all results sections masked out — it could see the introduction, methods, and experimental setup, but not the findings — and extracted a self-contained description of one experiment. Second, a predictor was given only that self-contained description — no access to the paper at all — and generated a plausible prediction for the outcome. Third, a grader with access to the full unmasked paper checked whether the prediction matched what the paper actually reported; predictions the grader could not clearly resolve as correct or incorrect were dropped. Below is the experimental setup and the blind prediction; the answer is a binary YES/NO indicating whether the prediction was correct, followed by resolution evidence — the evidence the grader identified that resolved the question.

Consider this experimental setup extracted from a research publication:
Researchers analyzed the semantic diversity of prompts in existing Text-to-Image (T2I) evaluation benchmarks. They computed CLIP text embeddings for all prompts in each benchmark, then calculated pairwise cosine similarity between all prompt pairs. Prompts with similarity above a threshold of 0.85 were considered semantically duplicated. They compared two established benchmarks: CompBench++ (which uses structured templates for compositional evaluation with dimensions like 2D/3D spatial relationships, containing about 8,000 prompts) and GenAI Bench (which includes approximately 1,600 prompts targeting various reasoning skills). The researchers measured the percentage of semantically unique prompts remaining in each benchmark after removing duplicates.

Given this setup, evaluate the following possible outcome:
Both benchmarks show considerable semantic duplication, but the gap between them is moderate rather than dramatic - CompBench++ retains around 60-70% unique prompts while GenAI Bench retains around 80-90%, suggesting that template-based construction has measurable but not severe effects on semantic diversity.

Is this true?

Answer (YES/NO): NO